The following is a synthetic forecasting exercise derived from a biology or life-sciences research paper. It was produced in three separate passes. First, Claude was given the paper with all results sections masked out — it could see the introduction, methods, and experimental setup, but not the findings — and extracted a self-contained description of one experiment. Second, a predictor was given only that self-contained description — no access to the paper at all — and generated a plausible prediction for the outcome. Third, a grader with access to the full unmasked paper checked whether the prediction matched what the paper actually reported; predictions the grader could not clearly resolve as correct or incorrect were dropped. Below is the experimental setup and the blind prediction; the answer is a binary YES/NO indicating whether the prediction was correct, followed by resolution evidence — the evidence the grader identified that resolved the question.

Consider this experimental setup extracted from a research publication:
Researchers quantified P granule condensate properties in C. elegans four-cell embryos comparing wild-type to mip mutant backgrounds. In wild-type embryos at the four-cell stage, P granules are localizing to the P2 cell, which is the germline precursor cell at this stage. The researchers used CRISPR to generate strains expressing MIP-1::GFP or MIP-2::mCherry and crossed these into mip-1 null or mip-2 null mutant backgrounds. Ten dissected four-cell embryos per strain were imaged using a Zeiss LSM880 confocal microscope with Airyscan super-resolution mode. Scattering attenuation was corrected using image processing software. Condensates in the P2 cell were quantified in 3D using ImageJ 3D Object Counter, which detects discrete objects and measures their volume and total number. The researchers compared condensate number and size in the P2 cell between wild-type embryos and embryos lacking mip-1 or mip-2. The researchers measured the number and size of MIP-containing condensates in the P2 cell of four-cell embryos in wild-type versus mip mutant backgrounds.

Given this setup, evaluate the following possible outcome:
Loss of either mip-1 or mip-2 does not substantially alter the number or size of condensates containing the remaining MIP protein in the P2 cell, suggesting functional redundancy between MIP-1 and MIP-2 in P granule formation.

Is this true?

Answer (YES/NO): NO